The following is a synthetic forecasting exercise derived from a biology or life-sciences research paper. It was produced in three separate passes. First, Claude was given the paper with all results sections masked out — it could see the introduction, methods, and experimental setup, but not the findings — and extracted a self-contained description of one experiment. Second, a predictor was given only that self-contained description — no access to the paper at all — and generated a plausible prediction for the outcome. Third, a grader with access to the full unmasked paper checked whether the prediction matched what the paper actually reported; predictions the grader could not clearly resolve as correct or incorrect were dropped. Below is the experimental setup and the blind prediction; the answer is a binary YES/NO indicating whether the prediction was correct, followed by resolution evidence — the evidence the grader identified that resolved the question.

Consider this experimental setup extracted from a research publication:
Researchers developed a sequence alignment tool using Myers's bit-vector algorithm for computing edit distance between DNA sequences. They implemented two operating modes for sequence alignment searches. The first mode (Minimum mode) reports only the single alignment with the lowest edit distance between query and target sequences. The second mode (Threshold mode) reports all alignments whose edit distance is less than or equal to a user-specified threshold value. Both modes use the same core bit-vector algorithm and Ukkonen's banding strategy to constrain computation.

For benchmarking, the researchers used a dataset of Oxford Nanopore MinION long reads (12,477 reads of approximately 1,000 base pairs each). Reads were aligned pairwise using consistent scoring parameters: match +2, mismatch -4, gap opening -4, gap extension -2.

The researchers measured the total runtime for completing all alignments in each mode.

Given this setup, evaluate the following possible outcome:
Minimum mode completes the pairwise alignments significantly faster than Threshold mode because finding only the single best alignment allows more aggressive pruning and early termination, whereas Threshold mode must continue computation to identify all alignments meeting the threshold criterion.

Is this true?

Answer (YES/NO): NO